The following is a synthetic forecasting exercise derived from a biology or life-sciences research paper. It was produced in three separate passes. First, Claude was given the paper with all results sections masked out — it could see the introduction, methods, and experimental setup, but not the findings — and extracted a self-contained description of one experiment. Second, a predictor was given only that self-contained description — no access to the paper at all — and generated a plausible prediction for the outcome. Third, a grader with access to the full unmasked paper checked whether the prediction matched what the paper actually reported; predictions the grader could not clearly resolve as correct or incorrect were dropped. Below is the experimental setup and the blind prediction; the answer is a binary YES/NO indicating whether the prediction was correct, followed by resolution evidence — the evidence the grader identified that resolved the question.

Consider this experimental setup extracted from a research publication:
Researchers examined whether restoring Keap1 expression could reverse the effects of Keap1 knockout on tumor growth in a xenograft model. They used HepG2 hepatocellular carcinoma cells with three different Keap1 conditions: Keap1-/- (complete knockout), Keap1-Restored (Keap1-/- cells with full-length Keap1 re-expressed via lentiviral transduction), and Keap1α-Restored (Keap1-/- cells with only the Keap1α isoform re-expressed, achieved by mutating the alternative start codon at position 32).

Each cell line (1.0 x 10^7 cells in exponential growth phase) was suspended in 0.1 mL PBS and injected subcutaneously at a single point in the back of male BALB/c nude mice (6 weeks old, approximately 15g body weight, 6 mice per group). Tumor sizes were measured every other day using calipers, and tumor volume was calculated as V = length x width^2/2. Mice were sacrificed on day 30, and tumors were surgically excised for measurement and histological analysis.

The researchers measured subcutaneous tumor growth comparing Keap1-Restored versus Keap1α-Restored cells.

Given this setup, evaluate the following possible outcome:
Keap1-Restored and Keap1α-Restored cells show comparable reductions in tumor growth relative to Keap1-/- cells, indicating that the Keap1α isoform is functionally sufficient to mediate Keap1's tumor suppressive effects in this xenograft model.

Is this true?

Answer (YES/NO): NO